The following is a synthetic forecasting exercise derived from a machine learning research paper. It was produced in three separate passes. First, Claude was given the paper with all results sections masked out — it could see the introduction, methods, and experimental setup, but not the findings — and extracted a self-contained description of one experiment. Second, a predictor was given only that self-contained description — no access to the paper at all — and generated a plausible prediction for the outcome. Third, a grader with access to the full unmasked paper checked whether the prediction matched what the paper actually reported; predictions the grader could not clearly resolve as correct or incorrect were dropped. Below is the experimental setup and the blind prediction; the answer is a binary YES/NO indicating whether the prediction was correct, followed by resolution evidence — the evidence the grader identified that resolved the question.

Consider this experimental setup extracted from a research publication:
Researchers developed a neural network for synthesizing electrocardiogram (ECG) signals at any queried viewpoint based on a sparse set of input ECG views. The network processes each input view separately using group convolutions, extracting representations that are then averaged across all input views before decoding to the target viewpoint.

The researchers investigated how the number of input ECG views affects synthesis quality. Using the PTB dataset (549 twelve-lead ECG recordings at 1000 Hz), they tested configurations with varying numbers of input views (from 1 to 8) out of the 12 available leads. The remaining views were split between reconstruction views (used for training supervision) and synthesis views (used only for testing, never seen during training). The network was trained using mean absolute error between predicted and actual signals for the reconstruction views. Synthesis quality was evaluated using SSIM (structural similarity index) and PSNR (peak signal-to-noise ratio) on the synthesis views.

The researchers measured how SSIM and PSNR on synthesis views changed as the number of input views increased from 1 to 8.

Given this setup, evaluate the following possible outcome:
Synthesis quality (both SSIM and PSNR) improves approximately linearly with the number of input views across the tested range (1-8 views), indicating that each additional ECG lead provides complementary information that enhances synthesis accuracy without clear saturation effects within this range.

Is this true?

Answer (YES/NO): NO